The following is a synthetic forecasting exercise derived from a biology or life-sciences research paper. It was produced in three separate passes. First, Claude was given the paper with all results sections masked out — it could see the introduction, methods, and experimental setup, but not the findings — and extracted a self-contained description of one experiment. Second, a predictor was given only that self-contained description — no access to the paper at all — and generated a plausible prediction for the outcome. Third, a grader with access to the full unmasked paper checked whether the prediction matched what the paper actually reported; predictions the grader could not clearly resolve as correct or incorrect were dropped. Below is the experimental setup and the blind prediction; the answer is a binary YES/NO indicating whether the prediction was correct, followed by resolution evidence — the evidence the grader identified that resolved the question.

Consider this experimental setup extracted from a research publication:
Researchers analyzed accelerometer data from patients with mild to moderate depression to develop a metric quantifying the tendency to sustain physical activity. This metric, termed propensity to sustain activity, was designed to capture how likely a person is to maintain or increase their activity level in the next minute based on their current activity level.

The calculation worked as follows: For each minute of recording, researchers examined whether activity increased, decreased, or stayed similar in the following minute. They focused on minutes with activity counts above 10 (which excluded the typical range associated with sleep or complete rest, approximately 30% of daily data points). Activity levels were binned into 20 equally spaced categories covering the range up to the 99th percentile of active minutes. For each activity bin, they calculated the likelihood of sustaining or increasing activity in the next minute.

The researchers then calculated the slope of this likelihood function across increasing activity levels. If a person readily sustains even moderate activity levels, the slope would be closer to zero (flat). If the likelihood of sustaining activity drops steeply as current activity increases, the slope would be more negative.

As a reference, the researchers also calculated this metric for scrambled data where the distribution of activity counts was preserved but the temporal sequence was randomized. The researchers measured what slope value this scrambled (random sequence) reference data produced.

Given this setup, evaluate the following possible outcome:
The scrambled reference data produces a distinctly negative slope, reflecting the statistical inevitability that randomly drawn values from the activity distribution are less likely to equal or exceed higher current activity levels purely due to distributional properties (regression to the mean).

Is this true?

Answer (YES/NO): YES